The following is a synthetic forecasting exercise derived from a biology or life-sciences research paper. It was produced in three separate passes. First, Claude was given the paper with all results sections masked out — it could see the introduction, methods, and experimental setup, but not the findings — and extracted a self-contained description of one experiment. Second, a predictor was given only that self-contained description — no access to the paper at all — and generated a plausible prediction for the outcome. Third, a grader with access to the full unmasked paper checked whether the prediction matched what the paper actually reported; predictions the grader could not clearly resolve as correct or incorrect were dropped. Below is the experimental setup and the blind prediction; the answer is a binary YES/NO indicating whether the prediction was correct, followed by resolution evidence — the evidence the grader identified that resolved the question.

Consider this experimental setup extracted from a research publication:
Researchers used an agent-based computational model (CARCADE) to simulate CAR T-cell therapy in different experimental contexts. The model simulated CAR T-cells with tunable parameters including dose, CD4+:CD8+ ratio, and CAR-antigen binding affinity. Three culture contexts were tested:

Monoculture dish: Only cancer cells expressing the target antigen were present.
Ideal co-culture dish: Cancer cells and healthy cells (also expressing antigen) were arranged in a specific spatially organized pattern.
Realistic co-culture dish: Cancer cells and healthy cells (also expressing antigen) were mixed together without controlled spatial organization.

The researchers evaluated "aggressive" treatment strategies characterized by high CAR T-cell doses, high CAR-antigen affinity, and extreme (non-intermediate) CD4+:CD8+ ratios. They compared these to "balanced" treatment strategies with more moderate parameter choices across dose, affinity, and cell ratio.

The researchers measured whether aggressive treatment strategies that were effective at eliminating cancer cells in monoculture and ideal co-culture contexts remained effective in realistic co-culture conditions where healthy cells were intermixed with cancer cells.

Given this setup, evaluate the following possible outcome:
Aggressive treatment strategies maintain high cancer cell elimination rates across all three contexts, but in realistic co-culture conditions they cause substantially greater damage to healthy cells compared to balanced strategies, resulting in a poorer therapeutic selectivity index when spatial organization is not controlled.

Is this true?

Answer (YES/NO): YES